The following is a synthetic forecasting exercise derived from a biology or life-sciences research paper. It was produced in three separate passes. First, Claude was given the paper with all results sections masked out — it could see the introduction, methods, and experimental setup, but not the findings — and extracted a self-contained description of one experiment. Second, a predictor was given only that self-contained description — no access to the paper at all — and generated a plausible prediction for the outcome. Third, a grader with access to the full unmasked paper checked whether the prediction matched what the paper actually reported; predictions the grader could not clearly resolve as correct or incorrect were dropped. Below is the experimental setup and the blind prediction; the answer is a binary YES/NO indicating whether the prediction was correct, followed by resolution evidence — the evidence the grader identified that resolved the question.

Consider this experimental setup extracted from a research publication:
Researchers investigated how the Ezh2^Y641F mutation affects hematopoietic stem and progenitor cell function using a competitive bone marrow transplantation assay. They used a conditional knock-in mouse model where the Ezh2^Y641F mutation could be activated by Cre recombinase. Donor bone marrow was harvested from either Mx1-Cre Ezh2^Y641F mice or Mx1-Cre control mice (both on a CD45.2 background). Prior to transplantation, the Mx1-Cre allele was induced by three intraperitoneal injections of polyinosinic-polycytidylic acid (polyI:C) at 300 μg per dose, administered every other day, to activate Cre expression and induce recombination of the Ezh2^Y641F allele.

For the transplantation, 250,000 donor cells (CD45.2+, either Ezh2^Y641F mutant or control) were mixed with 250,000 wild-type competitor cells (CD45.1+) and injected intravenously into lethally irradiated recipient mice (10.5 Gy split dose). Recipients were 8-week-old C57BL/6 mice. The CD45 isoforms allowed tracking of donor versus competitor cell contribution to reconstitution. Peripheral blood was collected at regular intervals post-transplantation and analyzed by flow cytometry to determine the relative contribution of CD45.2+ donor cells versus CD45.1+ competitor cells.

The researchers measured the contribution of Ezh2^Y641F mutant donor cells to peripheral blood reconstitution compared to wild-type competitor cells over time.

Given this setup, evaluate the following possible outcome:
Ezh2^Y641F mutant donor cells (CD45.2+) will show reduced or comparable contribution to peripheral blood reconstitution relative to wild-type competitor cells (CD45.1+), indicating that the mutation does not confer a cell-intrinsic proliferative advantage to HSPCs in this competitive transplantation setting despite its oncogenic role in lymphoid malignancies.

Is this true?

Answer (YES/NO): YES